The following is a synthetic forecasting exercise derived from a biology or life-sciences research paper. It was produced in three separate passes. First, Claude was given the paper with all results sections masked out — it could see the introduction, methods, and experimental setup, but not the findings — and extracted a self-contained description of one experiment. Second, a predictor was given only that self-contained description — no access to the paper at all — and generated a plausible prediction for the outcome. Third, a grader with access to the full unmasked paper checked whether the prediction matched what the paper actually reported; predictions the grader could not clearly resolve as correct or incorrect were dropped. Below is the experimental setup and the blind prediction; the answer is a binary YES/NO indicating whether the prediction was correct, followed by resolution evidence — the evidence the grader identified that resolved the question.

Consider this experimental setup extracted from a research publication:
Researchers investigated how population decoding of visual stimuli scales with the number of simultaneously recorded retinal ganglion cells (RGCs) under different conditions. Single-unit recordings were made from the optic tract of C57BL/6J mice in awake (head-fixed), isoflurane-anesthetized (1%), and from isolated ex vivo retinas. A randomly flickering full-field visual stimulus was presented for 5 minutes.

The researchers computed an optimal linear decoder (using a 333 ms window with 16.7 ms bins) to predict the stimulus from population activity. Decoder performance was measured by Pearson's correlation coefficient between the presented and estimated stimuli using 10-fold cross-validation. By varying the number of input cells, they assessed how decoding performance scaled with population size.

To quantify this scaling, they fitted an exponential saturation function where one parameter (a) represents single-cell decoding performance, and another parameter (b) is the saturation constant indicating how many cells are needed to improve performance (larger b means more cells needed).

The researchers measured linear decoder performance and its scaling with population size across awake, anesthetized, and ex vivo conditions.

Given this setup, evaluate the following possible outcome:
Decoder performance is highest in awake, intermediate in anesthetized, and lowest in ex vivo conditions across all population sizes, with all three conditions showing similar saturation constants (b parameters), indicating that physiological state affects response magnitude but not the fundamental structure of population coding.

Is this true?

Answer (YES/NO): NO